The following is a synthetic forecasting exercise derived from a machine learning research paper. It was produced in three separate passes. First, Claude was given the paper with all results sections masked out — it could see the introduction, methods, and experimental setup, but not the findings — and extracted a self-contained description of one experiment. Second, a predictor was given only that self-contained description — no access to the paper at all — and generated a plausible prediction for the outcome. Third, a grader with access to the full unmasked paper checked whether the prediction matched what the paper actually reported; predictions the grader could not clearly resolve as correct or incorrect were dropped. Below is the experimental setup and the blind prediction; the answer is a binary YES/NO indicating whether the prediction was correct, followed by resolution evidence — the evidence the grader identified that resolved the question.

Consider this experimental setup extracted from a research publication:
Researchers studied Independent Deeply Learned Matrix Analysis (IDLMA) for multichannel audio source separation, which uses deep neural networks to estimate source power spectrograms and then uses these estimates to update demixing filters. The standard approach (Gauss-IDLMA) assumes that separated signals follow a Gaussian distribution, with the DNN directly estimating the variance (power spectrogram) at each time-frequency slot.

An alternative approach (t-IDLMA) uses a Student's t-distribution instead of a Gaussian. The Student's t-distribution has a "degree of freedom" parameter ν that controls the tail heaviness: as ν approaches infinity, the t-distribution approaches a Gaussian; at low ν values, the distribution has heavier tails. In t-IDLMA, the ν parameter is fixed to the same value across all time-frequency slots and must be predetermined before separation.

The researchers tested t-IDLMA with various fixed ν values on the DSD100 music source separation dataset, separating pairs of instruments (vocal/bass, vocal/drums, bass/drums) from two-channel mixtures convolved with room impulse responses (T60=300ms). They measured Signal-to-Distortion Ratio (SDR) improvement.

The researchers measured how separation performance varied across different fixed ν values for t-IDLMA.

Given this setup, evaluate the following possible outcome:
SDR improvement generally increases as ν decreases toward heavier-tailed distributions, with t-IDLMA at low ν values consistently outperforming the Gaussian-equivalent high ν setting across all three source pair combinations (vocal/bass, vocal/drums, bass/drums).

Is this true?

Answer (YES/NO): NO